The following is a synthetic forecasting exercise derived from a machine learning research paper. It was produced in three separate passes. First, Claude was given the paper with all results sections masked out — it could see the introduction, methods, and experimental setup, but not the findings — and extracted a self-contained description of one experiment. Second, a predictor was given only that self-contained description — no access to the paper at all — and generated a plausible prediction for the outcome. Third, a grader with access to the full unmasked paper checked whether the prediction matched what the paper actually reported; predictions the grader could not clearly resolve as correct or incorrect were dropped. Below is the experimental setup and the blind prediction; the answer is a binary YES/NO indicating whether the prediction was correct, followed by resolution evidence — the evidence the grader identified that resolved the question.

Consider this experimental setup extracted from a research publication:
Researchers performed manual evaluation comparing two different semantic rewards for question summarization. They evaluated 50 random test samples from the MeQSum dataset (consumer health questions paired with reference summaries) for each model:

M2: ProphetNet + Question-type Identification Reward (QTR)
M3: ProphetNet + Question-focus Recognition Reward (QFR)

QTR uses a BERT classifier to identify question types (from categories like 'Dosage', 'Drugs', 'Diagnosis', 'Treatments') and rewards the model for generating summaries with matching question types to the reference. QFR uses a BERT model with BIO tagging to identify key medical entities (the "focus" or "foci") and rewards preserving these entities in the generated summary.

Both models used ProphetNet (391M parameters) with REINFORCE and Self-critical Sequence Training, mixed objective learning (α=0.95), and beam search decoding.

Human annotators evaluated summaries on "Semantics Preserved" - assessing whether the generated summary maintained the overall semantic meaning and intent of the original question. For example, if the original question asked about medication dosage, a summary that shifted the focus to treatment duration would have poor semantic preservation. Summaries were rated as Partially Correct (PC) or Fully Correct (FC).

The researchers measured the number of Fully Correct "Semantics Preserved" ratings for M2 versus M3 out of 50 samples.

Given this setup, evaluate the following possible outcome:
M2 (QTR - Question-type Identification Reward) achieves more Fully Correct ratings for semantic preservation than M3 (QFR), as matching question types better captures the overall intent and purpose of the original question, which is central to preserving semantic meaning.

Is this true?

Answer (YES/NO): YES